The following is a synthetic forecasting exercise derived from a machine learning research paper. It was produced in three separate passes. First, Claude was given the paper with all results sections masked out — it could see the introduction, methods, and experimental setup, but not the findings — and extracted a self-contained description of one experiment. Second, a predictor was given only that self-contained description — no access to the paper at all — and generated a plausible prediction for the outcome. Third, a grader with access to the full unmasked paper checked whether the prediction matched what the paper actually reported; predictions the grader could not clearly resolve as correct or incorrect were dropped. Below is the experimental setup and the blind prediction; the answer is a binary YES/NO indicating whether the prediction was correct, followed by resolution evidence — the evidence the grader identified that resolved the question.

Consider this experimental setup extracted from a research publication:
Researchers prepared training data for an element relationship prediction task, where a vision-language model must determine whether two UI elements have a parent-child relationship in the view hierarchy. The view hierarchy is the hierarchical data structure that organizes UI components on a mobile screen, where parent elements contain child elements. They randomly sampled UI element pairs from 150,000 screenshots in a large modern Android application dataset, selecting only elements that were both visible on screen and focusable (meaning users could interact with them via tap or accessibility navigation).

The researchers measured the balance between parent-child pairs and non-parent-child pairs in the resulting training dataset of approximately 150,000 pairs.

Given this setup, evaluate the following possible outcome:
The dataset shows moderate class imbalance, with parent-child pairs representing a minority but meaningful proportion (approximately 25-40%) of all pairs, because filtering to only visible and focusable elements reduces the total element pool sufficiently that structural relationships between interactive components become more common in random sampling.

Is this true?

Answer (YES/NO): NO